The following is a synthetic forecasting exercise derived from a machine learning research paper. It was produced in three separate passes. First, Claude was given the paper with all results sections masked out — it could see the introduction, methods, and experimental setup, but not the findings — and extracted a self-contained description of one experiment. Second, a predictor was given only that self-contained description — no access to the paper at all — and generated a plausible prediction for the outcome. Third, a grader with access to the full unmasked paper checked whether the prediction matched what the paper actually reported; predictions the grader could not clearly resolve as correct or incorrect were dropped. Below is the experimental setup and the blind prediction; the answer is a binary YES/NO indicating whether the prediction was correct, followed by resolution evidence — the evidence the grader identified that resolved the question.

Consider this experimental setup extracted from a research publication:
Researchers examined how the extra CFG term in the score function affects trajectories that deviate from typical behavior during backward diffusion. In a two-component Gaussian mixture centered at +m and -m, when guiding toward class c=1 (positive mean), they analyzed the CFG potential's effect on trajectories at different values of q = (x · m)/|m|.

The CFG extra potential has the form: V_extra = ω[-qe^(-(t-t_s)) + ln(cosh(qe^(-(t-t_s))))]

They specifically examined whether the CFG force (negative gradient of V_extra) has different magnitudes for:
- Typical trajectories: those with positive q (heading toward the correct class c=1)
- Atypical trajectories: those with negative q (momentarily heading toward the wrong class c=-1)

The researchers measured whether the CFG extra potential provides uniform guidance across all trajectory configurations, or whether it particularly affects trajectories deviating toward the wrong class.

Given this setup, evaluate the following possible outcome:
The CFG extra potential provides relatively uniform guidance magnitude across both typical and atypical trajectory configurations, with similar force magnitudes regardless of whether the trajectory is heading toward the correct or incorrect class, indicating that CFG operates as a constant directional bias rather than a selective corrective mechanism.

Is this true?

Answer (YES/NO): NO